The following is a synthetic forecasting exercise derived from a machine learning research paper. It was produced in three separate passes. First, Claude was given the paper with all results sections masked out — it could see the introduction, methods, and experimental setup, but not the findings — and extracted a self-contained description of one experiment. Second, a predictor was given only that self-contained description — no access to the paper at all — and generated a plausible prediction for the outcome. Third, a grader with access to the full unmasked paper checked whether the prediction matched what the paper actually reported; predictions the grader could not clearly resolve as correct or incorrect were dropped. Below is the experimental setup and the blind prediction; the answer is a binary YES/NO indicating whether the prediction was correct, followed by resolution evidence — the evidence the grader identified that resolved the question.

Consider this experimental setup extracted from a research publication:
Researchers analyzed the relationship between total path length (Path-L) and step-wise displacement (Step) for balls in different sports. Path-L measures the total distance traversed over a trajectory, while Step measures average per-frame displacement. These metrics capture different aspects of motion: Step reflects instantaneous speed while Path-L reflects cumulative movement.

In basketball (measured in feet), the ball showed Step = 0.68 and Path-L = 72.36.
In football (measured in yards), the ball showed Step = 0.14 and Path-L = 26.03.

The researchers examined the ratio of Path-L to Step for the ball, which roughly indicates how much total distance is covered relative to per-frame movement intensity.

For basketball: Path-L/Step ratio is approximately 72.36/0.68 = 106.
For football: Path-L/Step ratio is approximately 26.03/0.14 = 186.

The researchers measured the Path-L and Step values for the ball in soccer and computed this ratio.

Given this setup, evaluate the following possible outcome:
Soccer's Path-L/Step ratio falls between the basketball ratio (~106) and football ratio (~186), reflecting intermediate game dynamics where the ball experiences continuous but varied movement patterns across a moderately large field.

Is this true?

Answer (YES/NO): NO